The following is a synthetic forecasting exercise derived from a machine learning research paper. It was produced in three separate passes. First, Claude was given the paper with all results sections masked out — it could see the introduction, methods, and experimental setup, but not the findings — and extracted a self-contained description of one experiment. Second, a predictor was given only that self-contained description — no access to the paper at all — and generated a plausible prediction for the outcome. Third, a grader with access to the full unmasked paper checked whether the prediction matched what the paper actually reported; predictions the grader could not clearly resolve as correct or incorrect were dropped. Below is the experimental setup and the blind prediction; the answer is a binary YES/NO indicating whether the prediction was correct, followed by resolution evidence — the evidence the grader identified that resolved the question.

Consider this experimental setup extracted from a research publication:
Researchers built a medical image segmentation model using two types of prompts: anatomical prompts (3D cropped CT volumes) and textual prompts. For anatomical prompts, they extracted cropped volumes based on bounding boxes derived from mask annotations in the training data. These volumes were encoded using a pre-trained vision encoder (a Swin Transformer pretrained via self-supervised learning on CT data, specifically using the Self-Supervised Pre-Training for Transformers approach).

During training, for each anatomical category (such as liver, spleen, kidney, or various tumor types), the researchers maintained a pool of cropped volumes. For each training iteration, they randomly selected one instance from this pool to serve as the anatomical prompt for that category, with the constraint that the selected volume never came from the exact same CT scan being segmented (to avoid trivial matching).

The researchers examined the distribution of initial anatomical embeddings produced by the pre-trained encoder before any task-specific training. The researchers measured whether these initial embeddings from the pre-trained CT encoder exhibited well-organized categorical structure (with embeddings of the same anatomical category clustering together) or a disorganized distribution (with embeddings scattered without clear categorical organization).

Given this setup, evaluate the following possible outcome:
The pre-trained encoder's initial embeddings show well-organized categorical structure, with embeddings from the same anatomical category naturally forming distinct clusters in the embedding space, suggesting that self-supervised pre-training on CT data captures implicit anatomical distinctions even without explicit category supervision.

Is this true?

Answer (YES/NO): NO